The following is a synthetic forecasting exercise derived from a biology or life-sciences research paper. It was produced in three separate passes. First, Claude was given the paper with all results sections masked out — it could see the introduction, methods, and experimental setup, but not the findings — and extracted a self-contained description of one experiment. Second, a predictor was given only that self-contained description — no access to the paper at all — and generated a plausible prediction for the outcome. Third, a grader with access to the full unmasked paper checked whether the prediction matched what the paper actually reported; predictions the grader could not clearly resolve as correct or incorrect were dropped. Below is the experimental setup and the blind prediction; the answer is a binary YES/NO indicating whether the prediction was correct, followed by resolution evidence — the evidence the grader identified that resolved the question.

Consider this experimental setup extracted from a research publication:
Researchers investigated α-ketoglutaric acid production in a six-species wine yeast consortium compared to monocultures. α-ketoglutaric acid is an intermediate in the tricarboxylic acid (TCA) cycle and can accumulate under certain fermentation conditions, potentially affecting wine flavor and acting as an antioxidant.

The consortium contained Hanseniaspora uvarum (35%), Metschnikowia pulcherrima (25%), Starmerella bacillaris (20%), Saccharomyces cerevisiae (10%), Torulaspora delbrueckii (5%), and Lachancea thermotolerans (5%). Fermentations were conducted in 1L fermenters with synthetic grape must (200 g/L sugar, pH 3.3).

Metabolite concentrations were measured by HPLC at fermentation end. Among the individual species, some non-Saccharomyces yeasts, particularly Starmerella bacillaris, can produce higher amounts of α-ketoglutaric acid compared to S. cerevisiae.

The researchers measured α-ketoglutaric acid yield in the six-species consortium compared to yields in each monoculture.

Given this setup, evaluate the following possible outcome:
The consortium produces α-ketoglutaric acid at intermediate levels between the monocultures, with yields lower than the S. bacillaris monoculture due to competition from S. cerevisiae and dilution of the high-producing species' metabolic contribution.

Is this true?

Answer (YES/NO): NO